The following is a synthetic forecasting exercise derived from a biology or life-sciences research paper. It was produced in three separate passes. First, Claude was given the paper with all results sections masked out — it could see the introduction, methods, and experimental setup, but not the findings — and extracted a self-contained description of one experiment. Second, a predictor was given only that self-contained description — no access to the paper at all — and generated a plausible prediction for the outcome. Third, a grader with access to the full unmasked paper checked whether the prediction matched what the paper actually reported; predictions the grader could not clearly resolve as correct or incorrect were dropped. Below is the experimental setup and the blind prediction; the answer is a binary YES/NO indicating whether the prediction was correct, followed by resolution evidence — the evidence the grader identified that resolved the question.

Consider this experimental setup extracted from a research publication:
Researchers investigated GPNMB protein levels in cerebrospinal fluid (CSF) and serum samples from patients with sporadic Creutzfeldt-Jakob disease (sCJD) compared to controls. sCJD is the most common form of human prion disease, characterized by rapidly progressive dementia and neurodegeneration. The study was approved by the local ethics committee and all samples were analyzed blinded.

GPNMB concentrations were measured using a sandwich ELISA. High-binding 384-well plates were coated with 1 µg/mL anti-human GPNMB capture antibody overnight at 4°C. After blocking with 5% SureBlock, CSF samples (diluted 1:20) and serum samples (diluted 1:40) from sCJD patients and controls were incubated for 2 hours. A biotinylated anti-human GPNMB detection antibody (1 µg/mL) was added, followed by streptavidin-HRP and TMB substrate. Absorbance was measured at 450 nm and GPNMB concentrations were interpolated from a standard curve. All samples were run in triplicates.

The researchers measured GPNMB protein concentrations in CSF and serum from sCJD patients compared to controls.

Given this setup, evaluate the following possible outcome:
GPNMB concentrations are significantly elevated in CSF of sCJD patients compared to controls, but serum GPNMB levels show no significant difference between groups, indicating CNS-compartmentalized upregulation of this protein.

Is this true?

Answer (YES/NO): YES